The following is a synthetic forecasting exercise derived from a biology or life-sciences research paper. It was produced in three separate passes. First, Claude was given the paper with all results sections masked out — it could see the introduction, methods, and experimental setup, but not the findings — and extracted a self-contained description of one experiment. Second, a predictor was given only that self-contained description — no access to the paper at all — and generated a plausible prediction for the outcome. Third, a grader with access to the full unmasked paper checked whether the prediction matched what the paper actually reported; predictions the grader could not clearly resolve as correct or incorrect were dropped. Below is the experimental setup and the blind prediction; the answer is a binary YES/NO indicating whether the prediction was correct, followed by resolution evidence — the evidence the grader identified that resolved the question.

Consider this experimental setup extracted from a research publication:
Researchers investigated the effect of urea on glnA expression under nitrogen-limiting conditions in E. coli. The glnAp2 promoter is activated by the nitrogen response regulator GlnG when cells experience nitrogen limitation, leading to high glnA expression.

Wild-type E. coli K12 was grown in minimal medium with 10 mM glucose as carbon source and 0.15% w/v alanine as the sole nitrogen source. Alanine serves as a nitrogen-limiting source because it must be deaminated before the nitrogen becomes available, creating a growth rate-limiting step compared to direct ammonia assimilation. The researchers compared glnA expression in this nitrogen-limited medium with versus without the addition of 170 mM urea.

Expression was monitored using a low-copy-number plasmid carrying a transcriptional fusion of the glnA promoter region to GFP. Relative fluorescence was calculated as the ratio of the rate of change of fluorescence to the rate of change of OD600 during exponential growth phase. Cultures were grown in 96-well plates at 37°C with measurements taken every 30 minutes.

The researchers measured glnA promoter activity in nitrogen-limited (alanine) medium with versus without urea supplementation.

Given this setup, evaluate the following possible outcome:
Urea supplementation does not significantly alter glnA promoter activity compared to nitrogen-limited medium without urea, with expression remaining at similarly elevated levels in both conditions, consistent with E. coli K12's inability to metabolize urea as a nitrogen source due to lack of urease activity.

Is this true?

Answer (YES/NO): NO